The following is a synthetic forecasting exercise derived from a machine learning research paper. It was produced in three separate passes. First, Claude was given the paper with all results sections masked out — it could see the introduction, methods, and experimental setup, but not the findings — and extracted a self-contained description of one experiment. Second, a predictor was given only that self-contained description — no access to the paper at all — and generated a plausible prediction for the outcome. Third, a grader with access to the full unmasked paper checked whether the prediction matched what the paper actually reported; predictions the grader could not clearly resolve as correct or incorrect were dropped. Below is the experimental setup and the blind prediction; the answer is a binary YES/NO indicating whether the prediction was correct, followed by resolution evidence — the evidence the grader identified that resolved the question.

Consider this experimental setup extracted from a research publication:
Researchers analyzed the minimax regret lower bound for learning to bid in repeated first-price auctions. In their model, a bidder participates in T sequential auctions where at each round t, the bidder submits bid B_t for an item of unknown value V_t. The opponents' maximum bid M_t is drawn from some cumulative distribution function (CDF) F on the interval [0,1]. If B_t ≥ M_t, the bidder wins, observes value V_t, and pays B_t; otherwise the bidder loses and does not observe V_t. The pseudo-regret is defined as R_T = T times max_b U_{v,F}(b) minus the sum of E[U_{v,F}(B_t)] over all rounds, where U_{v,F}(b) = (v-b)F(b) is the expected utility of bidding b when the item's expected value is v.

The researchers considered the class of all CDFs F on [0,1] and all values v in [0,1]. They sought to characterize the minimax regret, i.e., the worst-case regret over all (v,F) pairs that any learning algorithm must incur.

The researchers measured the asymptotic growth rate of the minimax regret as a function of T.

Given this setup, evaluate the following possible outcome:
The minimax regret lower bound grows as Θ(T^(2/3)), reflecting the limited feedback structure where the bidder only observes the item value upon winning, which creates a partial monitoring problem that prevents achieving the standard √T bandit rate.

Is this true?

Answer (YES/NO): NO